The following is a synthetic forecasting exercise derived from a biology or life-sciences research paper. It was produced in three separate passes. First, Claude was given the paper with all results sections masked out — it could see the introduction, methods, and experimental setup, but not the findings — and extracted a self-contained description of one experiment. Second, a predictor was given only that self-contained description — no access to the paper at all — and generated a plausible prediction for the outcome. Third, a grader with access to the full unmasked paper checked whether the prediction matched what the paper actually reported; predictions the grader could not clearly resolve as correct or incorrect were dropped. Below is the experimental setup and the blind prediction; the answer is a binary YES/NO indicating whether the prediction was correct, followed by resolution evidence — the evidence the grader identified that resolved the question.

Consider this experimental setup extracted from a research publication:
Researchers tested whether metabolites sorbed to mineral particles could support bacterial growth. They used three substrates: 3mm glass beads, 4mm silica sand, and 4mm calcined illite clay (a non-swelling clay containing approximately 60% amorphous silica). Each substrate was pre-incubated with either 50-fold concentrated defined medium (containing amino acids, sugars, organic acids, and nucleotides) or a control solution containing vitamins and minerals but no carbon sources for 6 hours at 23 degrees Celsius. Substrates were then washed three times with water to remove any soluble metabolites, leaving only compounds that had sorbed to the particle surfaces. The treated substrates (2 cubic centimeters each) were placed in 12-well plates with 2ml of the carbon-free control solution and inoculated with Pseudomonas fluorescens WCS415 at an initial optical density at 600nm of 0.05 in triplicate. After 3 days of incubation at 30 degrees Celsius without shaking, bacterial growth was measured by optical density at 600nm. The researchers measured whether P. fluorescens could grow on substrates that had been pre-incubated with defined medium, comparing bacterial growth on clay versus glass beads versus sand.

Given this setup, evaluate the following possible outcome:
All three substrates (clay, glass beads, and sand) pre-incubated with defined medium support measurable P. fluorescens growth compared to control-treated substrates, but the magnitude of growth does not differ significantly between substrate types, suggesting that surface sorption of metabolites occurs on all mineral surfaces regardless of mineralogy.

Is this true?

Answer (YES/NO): NO